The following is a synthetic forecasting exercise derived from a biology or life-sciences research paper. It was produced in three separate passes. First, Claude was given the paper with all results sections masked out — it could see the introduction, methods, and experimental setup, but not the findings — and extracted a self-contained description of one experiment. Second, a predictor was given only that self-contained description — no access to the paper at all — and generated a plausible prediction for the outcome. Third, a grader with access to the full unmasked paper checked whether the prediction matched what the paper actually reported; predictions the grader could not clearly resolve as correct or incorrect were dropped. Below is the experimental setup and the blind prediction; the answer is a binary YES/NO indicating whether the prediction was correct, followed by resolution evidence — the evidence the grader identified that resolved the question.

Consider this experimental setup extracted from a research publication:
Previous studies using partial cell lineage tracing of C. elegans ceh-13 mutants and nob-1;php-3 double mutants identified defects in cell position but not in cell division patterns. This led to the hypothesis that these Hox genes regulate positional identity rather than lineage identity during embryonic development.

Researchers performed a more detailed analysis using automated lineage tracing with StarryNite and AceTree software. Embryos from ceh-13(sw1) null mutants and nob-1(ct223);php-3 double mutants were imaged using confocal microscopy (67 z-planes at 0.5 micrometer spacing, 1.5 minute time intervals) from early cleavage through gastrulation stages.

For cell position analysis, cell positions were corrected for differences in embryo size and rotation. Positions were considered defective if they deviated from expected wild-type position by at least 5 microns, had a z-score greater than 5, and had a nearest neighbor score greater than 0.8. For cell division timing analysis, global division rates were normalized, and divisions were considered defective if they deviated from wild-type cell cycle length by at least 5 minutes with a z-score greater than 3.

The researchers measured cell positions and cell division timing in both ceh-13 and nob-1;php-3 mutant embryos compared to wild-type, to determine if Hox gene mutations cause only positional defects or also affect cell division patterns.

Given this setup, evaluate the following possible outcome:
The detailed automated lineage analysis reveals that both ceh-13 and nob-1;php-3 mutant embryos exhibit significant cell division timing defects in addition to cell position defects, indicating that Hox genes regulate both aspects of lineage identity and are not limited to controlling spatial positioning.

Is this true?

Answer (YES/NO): YES